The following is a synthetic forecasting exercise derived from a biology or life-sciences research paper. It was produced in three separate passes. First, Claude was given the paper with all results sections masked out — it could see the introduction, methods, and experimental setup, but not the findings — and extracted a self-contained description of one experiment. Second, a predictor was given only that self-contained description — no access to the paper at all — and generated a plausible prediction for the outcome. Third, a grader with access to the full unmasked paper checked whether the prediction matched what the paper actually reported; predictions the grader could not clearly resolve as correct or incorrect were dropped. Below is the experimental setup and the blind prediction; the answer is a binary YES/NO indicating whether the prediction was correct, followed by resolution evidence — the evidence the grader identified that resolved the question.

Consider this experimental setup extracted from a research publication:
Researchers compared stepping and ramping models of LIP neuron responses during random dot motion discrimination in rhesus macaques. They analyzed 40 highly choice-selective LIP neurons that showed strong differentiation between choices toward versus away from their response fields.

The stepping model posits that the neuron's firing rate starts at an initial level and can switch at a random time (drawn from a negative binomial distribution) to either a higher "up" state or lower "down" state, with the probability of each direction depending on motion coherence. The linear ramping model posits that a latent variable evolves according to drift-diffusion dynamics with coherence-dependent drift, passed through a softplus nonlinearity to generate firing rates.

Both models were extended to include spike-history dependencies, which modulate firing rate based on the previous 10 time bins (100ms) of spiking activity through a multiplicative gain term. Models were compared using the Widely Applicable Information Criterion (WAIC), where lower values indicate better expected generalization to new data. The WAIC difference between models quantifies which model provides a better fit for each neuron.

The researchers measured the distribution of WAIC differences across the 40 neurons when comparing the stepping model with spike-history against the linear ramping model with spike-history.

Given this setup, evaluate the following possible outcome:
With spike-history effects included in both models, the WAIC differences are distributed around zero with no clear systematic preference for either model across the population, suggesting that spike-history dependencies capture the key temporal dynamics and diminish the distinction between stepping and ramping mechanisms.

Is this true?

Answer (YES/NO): NO